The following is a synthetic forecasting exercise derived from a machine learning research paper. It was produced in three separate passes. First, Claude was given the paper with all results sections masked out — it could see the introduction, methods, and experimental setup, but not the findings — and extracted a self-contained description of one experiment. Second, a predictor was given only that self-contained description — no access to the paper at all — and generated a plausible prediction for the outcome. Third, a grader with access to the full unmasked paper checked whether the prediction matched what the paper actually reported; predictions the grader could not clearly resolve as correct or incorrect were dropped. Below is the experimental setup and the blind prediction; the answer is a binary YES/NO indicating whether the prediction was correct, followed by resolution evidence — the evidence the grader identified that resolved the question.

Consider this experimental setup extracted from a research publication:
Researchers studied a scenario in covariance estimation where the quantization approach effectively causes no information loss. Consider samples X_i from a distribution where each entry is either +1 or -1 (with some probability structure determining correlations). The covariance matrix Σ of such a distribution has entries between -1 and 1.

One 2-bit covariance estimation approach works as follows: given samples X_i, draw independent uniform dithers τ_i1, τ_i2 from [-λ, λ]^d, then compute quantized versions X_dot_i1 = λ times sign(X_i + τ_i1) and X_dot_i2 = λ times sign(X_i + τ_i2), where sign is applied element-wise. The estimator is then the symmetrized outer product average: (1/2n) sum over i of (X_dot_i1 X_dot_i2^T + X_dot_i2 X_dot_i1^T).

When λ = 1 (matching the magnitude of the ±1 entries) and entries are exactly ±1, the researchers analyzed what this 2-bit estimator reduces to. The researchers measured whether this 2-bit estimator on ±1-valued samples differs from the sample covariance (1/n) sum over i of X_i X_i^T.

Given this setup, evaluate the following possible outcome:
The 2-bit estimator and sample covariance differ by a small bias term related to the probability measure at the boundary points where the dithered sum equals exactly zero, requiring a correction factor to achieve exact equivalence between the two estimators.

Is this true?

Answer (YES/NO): NO